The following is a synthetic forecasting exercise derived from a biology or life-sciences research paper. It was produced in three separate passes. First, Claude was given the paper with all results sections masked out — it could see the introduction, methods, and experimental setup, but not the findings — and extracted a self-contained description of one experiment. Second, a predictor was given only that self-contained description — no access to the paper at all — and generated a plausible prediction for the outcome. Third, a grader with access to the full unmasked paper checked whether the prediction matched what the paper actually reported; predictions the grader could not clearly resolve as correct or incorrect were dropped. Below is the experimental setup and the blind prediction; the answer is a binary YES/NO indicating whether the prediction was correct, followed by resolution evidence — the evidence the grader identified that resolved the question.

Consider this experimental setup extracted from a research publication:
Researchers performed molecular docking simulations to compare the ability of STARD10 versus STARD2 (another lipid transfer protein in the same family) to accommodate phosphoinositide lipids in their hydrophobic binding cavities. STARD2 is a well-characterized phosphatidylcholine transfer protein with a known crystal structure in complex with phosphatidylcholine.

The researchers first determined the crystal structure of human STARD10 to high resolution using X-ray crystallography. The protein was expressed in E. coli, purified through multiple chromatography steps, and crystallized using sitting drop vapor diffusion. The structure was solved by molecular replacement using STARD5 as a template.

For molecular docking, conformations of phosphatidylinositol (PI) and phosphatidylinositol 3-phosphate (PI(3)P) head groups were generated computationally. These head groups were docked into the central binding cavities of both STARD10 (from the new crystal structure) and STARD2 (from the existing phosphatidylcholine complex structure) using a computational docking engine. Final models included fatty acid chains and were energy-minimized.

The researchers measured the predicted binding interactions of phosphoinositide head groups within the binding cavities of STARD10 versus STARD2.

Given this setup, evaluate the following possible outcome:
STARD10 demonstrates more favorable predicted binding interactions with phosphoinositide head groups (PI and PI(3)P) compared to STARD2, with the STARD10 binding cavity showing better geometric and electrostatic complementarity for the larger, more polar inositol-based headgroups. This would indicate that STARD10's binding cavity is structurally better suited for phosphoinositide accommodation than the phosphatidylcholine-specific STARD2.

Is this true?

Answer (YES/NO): YES